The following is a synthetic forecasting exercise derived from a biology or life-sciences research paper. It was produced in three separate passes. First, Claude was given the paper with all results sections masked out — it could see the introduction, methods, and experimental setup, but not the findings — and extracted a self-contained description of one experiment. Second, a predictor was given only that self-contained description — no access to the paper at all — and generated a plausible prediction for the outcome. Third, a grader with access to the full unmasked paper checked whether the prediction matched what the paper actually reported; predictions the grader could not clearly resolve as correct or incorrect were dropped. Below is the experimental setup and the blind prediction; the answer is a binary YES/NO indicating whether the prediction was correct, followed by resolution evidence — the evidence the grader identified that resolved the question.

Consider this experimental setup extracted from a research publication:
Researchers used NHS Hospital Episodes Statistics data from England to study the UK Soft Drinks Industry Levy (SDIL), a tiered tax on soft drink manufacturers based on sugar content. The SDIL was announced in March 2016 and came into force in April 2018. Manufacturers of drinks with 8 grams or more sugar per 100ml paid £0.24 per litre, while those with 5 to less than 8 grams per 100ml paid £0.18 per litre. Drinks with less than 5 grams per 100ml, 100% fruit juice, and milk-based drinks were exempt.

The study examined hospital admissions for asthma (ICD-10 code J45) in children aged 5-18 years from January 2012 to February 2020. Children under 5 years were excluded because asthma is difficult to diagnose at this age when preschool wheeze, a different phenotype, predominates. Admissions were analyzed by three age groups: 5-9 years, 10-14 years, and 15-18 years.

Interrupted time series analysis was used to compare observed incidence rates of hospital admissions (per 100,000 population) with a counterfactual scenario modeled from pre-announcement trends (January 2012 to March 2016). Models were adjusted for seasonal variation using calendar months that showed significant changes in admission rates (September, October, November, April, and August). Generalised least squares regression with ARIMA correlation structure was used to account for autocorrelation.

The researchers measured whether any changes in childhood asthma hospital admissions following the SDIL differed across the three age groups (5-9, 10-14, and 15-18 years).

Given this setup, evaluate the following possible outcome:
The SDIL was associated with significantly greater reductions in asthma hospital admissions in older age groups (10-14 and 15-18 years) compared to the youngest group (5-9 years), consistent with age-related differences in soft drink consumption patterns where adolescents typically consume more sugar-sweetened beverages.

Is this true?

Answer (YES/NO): NO